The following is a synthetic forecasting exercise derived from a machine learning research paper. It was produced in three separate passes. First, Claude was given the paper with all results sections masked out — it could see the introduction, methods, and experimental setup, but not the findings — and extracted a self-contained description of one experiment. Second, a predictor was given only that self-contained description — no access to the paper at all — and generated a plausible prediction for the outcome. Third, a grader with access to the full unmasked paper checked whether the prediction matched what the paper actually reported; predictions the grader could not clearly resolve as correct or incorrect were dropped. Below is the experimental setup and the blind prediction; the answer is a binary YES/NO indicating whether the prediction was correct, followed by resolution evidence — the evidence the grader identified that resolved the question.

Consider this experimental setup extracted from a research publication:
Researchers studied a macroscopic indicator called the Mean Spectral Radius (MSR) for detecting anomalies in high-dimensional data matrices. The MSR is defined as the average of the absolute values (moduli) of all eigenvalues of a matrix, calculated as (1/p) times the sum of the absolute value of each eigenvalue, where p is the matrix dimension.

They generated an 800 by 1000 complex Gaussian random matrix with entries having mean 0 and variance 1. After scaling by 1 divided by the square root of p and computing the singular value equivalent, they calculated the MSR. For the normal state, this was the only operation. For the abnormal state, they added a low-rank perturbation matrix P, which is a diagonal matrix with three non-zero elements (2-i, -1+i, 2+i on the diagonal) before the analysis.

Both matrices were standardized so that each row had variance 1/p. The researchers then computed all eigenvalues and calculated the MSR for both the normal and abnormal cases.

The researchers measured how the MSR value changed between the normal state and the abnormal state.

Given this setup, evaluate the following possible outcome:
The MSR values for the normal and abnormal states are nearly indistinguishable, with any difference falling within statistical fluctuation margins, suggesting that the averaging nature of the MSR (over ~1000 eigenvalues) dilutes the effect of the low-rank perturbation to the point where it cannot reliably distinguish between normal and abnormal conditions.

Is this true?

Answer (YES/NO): NO